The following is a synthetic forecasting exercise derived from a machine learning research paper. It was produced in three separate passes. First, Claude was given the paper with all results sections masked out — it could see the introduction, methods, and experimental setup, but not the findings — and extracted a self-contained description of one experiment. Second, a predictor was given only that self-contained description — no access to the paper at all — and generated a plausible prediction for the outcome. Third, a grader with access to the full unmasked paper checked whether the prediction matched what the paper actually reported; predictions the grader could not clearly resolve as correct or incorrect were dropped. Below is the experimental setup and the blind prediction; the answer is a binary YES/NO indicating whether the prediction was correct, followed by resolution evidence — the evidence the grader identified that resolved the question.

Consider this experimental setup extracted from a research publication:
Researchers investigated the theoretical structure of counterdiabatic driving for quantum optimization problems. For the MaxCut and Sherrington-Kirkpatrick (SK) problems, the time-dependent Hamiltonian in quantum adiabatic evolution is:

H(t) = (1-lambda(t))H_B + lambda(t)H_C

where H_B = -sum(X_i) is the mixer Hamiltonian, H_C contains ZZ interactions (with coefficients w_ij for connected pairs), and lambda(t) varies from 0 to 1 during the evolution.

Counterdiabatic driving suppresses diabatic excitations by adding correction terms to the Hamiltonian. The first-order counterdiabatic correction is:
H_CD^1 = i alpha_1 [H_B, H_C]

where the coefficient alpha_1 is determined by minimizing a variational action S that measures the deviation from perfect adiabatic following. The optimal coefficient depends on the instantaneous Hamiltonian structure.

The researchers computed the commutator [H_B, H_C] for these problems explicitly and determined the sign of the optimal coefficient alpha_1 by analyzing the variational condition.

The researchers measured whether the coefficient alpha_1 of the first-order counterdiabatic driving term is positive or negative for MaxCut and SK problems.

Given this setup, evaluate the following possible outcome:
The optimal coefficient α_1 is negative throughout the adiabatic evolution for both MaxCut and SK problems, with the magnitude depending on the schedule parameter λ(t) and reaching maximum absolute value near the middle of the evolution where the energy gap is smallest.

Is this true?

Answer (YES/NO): NO